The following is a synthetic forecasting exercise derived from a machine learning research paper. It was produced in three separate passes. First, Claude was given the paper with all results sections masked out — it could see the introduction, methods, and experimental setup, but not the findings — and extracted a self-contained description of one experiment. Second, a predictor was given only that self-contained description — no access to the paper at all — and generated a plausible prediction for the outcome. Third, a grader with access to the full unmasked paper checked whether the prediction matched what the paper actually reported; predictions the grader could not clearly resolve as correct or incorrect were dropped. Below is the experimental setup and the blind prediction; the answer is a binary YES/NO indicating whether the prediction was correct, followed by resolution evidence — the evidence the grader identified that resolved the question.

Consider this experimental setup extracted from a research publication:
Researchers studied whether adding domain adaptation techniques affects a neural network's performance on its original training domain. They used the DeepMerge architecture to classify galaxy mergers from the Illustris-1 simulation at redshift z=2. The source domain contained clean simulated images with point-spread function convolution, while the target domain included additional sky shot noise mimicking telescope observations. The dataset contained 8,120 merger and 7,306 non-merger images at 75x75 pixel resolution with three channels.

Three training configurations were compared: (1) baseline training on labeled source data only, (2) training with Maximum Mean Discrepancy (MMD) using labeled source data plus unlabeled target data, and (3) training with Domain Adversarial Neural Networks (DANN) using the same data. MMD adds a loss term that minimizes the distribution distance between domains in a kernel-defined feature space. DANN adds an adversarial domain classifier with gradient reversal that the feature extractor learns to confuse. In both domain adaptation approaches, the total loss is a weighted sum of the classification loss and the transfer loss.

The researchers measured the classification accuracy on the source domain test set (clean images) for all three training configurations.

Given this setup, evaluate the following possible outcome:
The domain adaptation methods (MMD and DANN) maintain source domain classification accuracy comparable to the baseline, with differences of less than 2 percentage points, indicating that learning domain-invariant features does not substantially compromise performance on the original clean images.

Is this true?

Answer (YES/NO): NO